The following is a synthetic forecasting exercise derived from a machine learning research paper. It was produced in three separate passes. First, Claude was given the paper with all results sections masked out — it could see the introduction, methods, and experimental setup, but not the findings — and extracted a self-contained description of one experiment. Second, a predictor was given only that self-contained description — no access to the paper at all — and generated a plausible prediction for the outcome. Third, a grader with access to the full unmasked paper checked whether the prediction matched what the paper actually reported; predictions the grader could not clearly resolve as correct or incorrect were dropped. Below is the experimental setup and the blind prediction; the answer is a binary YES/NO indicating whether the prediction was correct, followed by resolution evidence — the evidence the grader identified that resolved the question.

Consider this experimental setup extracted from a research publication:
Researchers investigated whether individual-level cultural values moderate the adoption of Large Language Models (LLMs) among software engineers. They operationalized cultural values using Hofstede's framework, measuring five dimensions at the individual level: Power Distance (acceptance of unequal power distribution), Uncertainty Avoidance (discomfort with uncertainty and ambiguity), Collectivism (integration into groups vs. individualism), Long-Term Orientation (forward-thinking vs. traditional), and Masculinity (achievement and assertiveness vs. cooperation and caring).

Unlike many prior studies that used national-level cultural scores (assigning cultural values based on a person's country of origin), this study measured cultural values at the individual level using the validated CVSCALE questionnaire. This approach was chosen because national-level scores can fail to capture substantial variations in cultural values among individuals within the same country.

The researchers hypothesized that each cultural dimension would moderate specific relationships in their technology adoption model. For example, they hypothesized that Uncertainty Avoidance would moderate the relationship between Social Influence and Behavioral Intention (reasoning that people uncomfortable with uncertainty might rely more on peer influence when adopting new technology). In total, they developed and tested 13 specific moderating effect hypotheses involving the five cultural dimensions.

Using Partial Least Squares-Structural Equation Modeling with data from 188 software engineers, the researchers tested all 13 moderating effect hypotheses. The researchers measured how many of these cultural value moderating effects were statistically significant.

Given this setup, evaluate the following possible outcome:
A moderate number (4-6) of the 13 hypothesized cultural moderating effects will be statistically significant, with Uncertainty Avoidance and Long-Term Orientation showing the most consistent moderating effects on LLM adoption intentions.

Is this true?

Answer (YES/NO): NO